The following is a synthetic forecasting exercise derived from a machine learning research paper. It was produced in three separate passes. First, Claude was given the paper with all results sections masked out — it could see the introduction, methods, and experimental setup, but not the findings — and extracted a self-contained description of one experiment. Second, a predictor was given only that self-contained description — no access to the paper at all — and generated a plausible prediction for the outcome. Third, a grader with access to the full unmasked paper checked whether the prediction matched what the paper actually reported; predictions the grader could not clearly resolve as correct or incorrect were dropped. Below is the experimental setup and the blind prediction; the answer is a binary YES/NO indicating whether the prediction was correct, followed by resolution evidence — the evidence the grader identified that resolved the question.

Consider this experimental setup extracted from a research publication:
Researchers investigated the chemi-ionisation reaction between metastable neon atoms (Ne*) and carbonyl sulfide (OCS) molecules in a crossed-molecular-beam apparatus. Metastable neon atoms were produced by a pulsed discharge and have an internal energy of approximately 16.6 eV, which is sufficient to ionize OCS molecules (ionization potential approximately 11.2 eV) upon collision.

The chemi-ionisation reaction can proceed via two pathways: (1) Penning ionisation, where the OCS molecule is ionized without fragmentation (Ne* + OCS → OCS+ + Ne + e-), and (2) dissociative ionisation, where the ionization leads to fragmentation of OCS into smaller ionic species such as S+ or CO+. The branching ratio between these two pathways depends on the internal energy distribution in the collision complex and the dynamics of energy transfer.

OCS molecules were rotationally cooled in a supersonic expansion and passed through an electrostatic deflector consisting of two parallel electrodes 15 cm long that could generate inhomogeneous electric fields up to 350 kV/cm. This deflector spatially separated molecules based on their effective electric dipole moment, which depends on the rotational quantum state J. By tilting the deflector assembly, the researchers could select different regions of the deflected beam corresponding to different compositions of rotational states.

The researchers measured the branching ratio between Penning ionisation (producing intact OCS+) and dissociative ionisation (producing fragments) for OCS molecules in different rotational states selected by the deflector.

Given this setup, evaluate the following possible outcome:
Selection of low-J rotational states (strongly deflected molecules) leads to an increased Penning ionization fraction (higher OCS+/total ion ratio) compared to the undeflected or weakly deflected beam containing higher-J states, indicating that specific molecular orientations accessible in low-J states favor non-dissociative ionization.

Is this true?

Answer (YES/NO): NO